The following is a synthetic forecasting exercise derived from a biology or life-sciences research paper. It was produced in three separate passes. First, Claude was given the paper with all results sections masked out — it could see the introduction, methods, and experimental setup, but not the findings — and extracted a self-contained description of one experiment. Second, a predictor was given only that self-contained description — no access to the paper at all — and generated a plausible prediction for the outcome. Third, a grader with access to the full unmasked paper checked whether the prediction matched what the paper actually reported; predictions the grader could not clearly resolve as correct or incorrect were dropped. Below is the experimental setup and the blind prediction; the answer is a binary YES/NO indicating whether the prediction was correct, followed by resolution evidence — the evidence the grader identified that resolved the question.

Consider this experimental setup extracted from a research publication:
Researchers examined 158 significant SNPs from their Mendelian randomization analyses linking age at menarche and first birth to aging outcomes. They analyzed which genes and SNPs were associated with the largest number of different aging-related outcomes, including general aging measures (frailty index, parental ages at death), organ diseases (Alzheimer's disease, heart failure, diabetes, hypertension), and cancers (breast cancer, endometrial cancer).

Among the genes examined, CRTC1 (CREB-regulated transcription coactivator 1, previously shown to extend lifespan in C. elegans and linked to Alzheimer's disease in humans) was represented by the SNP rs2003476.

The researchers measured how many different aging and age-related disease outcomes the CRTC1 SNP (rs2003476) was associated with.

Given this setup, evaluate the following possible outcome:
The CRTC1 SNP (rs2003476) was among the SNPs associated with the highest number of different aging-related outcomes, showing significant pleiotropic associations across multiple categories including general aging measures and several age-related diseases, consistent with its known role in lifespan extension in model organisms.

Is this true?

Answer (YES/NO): YES